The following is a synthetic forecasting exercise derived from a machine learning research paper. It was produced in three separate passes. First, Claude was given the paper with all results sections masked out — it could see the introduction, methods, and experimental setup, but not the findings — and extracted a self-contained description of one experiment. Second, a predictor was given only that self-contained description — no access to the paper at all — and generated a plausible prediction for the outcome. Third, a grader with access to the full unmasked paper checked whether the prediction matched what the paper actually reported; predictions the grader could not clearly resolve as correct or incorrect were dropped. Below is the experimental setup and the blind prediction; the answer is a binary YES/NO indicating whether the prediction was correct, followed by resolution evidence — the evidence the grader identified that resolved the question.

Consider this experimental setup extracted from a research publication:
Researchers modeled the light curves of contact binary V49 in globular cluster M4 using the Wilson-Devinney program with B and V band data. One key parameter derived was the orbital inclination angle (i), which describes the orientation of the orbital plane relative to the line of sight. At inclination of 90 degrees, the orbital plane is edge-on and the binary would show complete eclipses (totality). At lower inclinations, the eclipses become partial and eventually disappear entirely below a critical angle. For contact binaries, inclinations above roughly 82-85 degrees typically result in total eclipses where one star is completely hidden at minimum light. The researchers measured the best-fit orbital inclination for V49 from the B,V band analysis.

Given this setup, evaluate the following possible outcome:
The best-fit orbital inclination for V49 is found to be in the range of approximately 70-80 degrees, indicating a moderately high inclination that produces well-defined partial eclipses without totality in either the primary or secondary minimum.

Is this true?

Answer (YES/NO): NO